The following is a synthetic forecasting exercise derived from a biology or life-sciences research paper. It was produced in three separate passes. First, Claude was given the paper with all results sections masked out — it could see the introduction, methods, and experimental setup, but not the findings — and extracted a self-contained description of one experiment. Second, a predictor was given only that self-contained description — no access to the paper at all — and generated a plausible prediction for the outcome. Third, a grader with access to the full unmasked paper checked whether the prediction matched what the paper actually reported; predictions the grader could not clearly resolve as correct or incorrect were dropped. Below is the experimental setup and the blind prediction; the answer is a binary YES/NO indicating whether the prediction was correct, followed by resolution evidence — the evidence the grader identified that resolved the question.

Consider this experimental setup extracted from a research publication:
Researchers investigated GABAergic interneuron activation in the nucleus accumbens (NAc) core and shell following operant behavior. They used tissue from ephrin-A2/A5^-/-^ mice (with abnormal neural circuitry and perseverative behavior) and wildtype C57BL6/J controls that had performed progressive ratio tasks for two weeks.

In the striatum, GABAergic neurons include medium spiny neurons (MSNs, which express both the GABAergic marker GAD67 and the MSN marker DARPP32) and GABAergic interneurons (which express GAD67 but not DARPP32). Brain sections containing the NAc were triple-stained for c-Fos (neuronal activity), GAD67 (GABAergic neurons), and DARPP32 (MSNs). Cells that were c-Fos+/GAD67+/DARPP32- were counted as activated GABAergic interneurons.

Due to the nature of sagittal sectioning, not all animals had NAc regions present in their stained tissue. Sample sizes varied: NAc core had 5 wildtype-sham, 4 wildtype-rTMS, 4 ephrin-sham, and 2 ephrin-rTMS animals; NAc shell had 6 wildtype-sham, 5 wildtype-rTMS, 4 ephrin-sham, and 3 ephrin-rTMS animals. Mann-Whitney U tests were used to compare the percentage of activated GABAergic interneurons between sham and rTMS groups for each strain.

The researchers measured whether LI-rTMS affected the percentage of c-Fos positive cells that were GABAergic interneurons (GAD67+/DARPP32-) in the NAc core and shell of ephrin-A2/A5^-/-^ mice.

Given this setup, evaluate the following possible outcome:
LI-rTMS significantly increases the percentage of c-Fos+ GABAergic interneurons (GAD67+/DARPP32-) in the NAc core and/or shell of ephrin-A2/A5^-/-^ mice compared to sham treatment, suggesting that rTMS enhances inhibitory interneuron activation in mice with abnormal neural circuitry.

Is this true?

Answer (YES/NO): NO